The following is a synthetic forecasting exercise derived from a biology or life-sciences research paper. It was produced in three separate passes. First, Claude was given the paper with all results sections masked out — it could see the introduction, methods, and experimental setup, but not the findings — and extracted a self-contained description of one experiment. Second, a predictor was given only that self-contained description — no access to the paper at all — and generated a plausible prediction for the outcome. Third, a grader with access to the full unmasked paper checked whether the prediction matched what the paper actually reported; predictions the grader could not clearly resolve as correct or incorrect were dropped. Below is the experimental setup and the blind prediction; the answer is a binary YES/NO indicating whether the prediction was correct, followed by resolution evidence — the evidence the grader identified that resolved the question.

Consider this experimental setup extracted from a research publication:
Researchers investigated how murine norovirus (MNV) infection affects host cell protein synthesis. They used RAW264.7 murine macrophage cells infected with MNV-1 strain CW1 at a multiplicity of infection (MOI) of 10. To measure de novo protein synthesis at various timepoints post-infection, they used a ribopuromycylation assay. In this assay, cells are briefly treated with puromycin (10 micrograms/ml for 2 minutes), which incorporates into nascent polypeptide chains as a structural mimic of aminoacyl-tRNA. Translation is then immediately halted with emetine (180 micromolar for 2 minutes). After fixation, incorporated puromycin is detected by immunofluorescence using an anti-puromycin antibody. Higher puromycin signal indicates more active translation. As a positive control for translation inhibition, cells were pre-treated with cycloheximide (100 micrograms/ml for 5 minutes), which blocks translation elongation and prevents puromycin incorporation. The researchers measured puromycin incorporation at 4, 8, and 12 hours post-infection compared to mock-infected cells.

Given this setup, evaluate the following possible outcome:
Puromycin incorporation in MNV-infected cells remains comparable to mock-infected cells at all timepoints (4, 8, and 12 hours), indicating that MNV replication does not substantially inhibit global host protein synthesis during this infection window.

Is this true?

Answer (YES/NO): NO